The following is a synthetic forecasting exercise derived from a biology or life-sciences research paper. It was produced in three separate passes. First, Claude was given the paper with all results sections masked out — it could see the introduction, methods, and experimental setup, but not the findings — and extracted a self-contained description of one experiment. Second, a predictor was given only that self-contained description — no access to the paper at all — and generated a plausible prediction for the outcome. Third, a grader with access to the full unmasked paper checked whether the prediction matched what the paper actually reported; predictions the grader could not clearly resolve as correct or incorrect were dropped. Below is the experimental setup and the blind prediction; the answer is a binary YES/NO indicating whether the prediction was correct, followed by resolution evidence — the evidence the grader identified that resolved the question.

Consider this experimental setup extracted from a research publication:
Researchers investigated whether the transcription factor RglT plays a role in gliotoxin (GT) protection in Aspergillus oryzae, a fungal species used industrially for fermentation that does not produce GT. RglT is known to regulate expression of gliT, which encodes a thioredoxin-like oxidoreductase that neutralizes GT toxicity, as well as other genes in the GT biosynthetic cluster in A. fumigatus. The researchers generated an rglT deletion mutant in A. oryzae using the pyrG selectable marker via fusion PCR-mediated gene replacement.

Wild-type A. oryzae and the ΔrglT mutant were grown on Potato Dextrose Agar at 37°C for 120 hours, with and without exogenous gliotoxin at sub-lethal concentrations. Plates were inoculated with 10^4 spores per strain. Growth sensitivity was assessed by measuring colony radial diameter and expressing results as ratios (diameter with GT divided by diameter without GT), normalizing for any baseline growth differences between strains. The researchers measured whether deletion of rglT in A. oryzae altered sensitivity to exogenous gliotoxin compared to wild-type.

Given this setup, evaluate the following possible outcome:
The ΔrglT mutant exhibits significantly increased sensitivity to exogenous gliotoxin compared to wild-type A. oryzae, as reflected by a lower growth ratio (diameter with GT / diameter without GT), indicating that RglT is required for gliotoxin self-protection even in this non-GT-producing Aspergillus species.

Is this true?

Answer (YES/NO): YES